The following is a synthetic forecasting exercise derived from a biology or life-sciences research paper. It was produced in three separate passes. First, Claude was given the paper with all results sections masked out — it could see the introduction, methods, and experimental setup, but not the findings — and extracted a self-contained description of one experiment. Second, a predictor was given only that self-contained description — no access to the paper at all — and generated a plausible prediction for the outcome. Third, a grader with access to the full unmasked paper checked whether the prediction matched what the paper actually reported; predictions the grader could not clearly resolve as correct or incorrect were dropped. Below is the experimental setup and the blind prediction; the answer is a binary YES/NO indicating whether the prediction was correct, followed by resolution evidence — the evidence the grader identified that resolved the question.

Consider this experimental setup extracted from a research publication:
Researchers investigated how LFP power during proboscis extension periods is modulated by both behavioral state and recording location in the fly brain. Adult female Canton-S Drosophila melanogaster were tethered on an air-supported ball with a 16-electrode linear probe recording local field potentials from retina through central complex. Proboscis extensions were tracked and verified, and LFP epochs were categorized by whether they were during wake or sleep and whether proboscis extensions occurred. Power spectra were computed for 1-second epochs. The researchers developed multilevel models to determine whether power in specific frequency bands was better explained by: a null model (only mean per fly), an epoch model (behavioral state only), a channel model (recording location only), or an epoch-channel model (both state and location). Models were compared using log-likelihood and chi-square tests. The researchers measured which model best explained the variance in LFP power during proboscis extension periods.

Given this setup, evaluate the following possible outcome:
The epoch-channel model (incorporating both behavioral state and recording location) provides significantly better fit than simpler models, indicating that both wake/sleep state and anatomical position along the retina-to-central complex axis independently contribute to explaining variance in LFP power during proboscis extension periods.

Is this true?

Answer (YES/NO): YES